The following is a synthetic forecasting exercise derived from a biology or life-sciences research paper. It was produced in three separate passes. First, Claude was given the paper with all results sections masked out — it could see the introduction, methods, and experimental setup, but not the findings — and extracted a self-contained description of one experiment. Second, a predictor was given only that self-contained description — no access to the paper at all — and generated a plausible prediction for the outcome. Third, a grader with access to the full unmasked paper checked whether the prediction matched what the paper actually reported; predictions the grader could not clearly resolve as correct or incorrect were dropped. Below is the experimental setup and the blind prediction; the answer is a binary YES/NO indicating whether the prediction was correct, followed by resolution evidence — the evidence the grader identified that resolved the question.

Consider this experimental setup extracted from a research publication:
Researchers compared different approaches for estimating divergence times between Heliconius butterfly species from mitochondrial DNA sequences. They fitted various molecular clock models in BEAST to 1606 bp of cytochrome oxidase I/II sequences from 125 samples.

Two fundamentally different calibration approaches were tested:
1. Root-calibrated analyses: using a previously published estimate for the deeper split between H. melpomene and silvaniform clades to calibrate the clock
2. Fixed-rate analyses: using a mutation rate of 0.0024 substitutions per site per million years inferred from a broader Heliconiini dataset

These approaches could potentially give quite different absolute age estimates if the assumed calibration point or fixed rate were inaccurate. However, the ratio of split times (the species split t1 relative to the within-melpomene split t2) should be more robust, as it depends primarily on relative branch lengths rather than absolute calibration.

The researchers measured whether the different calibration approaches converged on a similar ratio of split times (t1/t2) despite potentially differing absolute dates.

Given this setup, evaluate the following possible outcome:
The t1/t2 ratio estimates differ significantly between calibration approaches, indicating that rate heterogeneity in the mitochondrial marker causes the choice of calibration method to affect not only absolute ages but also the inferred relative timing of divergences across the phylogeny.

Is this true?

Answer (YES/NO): NO